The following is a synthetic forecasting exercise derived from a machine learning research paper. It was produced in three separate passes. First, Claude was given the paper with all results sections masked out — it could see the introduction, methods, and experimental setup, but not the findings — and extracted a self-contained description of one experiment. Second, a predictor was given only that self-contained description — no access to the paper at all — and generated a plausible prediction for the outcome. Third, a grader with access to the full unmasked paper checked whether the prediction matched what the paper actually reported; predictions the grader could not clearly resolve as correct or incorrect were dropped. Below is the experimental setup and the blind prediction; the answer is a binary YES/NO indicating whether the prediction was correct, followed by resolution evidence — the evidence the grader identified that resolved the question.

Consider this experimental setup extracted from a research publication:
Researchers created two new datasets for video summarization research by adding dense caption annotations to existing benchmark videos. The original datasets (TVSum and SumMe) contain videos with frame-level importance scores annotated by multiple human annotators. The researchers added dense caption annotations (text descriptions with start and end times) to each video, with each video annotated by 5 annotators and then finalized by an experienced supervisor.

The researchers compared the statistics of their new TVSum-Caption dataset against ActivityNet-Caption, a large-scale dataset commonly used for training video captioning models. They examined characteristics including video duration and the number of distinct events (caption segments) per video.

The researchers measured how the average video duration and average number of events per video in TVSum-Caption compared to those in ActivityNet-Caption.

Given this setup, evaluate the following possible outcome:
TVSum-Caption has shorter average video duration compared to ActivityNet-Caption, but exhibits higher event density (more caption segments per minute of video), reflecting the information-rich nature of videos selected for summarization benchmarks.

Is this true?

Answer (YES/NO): NO